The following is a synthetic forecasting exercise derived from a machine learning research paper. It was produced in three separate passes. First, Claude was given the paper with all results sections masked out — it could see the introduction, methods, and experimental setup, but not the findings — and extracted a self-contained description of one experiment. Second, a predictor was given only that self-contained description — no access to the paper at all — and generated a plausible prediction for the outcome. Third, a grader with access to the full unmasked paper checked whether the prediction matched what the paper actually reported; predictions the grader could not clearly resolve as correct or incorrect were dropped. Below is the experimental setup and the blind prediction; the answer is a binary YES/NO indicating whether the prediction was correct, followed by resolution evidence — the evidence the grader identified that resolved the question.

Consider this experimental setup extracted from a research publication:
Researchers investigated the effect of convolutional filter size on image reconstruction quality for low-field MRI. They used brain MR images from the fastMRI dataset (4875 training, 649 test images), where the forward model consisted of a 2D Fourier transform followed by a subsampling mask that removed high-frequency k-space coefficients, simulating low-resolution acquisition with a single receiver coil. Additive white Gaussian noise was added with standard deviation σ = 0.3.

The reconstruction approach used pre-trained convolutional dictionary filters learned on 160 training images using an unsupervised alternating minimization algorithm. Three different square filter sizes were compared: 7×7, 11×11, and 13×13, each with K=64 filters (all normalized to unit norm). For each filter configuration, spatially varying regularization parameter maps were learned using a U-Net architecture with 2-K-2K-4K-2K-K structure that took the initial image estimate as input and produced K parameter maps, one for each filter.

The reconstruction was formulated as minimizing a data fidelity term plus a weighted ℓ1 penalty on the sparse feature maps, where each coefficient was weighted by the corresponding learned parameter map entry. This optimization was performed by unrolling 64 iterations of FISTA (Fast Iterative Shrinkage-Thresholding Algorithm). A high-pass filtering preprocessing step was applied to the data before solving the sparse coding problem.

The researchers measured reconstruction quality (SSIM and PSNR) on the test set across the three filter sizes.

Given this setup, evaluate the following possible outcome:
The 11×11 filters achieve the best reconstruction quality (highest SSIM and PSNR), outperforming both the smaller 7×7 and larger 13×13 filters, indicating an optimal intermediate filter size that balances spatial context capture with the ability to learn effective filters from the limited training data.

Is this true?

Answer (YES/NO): NO